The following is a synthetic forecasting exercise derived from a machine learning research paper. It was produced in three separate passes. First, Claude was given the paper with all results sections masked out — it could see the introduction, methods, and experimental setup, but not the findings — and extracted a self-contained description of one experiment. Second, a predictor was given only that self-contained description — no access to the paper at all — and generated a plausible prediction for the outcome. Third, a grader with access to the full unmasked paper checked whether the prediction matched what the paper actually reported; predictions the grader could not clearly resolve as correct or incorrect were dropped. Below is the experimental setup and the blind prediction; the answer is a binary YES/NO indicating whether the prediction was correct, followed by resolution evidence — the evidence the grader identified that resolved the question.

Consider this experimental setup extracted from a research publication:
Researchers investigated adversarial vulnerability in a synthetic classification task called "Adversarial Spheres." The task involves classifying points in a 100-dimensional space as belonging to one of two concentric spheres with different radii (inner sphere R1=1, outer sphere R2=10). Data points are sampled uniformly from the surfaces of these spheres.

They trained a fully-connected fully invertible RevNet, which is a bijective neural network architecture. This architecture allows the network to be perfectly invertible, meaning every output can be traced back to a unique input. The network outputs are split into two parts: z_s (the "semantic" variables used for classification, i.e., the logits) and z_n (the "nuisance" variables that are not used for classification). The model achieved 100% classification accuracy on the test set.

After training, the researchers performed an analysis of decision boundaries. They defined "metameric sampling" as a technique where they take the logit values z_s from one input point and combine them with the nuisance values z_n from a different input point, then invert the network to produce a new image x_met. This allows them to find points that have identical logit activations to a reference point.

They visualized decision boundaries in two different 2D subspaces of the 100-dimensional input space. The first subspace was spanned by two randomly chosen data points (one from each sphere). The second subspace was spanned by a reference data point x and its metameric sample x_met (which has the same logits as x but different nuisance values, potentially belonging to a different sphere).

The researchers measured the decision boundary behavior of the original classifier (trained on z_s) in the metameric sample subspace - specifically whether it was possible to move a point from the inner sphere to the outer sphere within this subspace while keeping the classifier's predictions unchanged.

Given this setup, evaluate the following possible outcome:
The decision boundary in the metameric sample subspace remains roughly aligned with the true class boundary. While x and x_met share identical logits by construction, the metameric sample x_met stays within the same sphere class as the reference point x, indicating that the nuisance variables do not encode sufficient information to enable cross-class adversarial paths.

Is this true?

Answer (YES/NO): NO